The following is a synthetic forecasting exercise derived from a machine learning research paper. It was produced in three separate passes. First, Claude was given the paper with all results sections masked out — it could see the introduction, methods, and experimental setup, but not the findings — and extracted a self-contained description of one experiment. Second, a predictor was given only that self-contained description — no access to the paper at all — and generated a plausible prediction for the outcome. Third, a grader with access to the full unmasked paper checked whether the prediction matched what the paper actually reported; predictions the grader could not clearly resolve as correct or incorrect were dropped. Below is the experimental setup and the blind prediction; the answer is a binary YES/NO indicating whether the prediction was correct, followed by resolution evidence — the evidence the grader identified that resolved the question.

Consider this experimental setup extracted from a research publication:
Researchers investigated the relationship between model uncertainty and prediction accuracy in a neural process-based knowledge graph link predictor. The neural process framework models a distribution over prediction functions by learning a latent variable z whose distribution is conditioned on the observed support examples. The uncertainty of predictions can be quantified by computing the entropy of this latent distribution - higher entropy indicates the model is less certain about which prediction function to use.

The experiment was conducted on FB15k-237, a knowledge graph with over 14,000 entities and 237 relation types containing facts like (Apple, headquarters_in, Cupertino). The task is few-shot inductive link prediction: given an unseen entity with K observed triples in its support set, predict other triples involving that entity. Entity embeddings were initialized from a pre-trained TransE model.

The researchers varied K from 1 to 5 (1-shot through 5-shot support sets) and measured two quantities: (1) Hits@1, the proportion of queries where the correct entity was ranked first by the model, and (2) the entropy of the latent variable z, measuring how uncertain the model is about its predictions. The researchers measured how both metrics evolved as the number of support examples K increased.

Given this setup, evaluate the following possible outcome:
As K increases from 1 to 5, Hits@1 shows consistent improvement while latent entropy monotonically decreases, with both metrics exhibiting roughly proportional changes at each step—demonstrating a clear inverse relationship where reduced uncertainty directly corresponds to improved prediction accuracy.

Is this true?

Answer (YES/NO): NO